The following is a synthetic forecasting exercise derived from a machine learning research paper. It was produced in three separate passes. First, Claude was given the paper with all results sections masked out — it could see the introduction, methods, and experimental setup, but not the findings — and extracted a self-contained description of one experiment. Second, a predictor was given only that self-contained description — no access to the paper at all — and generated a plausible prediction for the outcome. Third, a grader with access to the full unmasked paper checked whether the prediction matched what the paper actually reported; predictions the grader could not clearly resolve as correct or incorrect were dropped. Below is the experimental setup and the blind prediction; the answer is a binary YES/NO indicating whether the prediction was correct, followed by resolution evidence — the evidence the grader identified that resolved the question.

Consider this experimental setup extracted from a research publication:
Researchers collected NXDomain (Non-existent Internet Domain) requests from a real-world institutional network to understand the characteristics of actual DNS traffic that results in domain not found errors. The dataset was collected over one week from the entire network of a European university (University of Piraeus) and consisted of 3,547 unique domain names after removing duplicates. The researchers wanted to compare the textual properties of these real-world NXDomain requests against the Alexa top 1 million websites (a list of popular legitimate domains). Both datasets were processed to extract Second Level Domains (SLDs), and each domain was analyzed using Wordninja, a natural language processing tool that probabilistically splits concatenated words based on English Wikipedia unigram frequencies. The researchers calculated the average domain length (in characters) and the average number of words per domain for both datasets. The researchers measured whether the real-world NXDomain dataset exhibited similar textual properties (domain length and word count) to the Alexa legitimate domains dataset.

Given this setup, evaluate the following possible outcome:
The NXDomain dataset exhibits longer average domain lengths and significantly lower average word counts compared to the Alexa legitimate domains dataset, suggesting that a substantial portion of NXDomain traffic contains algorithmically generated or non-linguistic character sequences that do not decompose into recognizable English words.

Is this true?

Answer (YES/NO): NO